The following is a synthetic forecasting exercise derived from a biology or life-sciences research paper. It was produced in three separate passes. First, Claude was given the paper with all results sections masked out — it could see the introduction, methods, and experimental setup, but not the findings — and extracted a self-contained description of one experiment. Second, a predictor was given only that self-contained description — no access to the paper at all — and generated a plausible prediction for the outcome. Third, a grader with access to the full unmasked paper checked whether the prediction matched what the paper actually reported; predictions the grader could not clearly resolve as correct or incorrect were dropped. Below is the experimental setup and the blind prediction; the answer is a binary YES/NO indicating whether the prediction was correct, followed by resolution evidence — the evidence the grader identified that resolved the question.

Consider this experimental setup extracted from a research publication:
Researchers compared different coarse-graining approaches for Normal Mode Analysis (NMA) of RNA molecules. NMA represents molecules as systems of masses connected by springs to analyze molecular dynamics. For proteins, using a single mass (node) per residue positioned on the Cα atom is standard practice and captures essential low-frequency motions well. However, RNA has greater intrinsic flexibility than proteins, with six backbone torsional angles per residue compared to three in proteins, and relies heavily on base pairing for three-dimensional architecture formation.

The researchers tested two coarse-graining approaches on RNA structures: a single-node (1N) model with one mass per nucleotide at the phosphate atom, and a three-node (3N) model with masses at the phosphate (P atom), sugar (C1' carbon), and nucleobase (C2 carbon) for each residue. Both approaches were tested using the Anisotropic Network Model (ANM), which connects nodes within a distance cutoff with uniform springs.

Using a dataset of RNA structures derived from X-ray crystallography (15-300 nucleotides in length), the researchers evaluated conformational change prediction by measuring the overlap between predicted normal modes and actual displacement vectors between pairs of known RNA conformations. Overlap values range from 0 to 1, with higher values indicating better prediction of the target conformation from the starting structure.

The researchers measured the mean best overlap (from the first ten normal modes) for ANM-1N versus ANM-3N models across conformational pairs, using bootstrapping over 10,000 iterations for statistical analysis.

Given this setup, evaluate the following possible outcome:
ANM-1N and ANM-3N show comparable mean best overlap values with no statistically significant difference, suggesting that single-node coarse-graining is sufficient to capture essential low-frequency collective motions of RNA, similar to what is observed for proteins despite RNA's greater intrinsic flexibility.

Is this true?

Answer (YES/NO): NO